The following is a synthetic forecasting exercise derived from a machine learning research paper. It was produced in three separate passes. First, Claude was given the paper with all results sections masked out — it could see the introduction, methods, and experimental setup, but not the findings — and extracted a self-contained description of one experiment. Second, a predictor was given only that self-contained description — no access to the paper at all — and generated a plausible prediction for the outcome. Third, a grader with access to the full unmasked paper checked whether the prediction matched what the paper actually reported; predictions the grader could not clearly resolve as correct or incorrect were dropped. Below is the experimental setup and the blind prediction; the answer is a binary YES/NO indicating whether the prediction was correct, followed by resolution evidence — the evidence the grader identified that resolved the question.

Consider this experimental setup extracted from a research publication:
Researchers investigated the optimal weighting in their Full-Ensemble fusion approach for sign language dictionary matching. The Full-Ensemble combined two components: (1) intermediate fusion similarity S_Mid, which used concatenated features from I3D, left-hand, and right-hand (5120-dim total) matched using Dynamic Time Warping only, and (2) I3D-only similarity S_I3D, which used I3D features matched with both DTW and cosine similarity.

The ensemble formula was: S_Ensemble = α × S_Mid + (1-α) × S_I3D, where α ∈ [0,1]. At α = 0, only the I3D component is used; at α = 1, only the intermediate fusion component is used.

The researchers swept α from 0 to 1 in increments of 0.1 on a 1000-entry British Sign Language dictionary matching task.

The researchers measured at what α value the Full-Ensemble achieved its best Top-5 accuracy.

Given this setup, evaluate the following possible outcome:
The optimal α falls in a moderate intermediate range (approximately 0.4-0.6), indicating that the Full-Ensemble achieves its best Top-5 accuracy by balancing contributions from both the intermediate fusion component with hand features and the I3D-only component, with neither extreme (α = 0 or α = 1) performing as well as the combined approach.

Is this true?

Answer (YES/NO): NO